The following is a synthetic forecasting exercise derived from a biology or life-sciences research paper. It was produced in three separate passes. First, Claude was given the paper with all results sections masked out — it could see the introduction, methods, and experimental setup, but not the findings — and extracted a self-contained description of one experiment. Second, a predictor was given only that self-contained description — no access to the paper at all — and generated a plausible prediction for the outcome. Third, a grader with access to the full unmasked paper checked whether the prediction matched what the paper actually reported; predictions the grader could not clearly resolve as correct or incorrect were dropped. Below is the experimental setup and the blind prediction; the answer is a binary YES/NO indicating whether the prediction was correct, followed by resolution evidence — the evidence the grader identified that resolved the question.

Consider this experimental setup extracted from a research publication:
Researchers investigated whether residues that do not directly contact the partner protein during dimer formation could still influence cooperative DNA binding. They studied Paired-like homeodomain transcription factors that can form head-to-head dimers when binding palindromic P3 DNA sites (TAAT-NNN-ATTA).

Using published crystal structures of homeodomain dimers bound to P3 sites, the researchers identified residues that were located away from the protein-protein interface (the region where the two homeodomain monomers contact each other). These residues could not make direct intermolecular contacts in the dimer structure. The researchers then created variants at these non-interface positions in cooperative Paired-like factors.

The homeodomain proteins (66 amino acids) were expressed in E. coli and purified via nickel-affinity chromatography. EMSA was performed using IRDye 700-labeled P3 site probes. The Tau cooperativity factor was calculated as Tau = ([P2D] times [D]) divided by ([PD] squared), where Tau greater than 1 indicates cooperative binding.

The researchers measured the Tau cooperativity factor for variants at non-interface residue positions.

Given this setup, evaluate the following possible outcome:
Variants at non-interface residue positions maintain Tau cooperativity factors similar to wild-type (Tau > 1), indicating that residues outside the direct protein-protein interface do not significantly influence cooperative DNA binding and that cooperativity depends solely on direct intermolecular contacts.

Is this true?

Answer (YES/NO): NO